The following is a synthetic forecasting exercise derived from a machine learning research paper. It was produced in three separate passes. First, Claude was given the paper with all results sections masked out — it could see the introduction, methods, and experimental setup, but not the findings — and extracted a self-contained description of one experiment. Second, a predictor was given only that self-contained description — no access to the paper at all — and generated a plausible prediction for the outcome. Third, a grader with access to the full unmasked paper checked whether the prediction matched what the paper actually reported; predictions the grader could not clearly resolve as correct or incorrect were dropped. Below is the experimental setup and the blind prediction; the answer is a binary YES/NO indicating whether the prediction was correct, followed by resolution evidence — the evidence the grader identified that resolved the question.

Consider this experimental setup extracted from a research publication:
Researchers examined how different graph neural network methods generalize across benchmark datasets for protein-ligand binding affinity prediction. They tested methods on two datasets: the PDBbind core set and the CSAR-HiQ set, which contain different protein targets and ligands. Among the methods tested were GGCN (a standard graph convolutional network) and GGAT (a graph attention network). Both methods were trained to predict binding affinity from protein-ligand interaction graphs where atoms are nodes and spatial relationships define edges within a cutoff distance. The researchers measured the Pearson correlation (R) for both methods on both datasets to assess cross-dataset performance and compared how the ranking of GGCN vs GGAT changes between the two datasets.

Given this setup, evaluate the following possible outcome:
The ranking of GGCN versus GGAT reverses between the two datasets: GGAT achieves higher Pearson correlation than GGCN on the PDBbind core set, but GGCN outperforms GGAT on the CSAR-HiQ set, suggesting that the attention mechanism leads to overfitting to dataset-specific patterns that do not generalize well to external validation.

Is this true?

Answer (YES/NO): NO